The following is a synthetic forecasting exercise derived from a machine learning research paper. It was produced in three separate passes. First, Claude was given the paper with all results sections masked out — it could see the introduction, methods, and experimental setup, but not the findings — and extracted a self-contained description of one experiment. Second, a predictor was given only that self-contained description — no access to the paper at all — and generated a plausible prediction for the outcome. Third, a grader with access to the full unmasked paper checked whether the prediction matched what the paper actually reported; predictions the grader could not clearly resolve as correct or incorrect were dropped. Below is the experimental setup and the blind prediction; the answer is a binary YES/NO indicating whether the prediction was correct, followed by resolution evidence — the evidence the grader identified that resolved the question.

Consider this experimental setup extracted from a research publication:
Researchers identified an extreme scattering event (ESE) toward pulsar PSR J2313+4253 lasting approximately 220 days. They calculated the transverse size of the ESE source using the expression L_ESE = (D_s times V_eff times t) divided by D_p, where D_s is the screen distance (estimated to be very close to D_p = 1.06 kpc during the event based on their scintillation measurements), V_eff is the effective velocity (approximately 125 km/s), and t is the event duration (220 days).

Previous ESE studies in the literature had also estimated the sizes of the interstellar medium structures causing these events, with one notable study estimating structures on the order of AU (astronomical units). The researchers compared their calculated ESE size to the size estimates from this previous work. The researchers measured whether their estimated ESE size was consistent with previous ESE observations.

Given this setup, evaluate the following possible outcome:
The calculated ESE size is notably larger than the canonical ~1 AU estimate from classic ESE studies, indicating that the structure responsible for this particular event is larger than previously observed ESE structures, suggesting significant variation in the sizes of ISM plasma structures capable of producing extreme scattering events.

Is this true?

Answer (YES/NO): NO